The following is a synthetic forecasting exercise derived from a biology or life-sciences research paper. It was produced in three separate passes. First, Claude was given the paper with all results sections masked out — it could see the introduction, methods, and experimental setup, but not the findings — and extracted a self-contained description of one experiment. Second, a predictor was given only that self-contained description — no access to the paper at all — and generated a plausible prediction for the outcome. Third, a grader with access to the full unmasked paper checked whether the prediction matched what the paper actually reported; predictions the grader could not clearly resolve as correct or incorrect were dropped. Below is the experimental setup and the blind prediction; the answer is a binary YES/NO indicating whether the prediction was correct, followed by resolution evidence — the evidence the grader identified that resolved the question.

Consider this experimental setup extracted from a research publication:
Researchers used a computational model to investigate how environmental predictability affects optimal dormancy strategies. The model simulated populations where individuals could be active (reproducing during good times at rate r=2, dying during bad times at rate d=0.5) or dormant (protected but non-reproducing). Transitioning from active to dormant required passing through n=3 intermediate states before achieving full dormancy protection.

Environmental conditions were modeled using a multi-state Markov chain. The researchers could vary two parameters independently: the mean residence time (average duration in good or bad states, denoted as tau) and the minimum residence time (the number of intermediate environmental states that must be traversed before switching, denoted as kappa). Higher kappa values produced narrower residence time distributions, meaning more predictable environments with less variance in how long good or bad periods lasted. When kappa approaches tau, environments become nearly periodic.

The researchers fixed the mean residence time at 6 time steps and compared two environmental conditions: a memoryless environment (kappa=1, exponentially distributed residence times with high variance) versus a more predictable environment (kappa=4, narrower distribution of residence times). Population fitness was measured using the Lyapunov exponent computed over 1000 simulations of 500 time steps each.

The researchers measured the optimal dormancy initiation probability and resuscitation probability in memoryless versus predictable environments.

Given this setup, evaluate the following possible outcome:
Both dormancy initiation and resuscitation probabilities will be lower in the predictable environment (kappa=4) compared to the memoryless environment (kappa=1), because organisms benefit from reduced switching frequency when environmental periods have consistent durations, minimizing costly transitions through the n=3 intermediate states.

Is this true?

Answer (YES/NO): NO